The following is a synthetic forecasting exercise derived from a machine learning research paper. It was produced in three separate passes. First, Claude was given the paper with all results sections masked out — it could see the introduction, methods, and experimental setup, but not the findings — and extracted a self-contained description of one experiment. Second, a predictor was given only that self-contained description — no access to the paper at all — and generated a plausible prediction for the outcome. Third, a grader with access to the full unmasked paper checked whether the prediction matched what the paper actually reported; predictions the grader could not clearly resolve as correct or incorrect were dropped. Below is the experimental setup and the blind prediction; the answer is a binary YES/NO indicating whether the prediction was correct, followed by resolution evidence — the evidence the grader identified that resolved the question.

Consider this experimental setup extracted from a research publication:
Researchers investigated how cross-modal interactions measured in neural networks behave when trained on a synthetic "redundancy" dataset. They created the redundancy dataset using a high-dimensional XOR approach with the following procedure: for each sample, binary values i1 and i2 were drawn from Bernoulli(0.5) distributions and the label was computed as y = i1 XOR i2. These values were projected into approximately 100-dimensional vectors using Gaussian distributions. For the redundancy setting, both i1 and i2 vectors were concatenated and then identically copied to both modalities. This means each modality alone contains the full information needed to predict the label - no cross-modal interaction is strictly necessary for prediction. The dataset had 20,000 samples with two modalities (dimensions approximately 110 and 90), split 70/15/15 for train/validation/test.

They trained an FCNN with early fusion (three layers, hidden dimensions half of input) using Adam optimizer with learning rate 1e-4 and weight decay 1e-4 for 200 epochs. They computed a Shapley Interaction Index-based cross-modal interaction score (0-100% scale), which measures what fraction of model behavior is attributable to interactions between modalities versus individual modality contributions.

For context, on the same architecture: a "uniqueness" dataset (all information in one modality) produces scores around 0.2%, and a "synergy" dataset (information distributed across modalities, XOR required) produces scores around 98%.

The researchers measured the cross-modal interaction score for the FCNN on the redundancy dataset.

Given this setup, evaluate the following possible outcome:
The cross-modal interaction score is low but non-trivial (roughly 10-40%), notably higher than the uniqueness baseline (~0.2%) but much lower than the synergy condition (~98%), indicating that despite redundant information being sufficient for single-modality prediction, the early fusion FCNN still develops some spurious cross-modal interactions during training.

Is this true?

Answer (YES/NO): YES